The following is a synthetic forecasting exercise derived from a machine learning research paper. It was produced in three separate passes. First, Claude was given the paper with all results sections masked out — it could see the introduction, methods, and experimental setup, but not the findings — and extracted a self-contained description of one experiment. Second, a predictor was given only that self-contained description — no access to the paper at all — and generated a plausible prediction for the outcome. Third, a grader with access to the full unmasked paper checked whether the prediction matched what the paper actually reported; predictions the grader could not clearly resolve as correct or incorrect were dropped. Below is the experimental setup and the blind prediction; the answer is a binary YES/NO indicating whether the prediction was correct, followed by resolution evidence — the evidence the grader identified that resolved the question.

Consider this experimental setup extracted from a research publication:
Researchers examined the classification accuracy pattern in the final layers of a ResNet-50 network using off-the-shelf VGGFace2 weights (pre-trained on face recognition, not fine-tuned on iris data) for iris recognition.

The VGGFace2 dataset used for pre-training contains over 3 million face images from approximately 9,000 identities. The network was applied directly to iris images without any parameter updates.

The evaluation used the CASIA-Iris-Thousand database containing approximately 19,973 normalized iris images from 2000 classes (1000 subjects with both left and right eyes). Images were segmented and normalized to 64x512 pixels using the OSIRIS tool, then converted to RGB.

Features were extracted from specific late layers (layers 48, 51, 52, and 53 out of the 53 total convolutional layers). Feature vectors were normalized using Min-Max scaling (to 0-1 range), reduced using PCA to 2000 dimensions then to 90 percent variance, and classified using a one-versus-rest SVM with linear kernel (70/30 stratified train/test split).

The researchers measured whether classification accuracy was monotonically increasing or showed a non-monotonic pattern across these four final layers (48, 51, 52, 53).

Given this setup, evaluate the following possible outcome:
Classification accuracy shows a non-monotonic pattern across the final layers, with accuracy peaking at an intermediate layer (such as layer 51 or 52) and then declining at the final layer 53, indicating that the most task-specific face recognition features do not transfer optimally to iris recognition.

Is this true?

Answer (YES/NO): NO